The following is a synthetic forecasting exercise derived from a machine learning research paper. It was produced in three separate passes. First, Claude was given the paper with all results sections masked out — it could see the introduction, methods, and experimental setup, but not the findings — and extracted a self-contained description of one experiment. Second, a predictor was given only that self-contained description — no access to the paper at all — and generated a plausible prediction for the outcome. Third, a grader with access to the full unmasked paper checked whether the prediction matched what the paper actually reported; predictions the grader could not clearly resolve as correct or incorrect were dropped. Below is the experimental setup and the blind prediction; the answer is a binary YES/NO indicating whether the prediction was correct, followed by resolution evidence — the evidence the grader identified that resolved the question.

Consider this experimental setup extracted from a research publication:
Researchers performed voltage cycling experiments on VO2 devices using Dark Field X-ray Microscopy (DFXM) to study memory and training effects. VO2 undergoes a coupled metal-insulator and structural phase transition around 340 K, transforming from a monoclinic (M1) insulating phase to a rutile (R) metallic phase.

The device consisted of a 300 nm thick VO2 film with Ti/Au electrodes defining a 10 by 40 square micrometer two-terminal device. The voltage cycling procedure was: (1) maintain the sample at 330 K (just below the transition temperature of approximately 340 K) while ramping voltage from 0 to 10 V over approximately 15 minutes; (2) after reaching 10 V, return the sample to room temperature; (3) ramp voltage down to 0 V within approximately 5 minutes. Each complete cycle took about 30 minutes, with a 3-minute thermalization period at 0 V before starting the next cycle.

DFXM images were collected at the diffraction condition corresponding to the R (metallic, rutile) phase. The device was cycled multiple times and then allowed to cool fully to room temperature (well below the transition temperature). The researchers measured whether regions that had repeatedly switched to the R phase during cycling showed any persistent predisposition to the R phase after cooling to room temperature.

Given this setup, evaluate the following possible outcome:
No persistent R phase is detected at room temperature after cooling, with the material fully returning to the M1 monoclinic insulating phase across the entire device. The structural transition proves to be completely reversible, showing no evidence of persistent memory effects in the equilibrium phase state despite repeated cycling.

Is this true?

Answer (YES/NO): NO